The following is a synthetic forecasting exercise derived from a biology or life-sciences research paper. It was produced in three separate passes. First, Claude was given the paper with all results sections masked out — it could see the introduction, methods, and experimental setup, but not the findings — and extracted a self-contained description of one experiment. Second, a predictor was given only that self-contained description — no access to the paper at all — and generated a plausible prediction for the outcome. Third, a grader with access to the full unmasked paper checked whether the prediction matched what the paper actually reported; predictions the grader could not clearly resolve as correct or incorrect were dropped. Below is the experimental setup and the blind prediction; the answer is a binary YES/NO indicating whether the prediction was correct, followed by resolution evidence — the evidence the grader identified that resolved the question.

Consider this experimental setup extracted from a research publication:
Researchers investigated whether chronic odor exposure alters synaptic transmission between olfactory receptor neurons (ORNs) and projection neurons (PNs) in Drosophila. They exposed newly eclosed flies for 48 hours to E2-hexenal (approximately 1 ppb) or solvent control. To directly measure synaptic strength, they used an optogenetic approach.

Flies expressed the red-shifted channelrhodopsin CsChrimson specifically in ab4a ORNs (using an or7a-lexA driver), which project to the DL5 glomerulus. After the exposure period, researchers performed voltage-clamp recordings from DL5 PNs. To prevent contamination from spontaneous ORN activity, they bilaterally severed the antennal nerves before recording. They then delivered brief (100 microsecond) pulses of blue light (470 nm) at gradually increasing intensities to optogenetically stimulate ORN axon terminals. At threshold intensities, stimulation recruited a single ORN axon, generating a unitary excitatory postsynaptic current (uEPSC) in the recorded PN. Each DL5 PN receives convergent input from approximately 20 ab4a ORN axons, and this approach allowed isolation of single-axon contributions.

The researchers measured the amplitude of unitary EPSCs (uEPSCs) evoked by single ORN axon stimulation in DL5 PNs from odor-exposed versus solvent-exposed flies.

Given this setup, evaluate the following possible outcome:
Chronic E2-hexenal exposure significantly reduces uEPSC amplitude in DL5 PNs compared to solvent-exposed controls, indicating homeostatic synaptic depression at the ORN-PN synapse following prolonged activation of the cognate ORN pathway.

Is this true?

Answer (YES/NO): NO